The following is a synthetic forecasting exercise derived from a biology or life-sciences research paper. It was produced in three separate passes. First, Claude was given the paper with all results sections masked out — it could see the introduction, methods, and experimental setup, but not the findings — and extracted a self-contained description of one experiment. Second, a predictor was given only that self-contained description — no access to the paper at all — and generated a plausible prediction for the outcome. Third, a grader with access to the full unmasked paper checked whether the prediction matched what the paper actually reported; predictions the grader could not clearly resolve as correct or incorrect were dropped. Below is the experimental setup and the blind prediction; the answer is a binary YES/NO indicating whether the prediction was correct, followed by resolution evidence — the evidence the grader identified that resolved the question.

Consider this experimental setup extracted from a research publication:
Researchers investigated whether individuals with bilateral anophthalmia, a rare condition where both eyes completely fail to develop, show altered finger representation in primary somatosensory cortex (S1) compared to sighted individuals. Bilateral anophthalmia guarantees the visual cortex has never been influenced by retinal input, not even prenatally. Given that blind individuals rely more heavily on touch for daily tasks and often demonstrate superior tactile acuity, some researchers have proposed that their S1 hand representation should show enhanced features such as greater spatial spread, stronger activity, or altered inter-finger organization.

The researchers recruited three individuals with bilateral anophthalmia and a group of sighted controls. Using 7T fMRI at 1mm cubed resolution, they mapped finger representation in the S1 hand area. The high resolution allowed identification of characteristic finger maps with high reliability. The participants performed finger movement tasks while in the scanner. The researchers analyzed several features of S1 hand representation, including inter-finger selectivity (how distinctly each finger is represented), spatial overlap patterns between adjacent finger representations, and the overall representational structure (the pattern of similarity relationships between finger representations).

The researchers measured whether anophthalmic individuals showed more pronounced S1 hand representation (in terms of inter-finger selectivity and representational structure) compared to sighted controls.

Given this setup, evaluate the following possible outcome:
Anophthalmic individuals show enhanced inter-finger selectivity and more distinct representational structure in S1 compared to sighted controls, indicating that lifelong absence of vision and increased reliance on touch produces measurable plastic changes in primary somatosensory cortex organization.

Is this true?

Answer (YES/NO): NO